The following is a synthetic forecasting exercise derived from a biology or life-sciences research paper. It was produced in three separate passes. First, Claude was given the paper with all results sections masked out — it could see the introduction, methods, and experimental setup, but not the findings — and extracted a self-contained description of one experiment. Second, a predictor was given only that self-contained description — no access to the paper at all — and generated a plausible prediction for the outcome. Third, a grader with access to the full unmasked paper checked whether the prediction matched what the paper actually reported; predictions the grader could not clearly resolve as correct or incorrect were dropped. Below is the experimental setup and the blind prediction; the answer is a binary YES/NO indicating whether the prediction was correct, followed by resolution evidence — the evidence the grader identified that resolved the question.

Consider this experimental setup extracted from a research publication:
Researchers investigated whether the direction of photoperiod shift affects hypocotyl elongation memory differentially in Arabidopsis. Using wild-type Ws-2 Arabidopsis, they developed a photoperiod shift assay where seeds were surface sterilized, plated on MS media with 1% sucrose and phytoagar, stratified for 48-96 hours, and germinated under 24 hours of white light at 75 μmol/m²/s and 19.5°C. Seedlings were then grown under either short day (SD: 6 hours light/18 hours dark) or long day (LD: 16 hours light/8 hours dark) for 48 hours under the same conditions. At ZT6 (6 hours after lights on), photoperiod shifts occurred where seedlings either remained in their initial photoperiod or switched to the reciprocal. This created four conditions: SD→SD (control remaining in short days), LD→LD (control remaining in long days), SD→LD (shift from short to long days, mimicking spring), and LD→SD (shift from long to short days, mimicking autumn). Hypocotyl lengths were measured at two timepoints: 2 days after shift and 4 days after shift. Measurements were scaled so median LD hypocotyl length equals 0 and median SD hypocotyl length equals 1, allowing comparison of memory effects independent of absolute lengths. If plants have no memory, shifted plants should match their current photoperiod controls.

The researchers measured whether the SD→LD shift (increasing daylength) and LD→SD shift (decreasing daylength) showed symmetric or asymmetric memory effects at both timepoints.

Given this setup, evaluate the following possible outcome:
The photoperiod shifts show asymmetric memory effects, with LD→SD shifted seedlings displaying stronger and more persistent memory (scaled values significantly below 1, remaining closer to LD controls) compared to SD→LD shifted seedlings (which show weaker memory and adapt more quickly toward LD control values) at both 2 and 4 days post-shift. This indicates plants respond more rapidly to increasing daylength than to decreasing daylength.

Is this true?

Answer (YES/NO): NO